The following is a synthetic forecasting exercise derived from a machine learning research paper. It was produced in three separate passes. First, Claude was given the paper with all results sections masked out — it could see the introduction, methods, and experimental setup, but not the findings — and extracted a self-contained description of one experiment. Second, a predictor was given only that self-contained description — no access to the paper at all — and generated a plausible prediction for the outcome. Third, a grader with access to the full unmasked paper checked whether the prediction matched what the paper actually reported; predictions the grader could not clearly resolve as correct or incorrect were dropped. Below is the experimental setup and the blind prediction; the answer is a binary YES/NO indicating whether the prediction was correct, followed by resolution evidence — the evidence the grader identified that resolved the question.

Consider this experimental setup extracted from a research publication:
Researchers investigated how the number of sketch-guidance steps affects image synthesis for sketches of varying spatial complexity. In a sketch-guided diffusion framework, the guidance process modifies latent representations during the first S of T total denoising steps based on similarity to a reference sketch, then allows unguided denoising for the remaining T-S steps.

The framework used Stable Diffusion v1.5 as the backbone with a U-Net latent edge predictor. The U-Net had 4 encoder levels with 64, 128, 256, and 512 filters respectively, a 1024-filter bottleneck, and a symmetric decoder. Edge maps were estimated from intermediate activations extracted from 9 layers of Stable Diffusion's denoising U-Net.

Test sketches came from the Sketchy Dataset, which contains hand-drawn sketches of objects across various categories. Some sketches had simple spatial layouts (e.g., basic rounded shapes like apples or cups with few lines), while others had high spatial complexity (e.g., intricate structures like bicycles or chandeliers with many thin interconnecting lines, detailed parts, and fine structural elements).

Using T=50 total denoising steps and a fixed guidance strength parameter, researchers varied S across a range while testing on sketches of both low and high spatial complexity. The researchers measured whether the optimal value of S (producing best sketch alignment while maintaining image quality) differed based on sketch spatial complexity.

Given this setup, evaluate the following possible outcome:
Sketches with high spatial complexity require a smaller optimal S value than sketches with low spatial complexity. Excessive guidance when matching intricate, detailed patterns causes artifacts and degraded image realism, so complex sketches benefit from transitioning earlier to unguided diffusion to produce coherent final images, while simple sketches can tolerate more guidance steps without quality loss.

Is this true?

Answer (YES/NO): YES